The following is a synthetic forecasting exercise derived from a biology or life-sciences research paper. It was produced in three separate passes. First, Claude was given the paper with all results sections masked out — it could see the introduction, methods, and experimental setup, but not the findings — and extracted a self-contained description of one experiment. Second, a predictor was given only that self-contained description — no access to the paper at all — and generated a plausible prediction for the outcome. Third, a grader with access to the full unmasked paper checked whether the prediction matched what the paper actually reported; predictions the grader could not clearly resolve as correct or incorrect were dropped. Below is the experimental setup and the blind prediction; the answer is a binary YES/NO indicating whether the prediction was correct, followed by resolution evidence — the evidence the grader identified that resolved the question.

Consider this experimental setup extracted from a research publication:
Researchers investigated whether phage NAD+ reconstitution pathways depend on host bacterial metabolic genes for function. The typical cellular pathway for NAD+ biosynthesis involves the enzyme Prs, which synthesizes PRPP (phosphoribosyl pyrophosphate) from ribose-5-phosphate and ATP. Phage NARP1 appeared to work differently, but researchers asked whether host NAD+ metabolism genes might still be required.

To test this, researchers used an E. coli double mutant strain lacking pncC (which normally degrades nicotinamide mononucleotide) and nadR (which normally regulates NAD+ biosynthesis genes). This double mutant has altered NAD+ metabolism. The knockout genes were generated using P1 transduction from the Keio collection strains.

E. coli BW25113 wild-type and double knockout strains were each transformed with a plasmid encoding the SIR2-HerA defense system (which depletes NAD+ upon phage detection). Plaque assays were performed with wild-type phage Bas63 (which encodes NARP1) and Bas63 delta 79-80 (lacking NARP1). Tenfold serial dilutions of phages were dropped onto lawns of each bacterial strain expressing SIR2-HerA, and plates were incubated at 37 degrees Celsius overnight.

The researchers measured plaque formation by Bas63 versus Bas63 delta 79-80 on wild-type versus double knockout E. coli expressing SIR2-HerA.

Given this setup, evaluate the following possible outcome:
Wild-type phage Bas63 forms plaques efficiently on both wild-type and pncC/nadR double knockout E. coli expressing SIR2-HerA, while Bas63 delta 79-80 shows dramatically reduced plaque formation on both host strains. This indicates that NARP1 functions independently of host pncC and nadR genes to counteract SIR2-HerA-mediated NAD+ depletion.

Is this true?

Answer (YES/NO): YES